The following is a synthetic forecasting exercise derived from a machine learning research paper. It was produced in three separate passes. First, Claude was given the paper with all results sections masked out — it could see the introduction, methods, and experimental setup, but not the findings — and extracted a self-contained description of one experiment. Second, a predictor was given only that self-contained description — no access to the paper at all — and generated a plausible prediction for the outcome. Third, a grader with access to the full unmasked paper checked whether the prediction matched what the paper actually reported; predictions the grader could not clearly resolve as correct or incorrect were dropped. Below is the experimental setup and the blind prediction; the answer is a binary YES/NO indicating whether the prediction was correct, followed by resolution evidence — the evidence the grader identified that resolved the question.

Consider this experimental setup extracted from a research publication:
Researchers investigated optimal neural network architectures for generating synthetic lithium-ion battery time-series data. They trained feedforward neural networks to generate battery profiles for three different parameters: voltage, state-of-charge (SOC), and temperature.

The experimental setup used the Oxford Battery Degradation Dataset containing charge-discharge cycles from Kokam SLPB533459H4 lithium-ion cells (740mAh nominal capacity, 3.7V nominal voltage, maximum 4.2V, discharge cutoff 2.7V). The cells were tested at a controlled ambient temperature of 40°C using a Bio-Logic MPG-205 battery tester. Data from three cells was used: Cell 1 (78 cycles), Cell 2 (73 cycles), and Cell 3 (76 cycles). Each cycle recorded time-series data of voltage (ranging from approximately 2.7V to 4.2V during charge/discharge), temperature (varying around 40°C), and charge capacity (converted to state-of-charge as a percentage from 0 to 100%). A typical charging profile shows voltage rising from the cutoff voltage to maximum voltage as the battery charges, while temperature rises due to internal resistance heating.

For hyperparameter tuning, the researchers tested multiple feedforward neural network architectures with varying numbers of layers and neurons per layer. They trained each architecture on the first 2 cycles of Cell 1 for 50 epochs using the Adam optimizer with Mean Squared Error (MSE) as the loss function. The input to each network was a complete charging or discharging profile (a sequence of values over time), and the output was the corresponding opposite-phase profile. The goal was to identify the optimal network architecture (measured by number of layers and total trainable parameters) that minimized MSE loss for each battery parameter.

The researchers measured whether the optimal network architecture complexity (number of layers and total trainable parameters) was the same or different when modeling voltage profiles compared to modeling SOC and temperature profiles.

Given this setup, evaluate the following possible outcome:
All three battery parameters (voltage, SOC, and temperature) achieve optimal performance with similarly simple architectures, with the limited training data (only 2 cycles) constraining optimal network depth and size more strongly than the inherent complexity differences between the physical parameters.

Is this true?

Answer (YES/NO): NO